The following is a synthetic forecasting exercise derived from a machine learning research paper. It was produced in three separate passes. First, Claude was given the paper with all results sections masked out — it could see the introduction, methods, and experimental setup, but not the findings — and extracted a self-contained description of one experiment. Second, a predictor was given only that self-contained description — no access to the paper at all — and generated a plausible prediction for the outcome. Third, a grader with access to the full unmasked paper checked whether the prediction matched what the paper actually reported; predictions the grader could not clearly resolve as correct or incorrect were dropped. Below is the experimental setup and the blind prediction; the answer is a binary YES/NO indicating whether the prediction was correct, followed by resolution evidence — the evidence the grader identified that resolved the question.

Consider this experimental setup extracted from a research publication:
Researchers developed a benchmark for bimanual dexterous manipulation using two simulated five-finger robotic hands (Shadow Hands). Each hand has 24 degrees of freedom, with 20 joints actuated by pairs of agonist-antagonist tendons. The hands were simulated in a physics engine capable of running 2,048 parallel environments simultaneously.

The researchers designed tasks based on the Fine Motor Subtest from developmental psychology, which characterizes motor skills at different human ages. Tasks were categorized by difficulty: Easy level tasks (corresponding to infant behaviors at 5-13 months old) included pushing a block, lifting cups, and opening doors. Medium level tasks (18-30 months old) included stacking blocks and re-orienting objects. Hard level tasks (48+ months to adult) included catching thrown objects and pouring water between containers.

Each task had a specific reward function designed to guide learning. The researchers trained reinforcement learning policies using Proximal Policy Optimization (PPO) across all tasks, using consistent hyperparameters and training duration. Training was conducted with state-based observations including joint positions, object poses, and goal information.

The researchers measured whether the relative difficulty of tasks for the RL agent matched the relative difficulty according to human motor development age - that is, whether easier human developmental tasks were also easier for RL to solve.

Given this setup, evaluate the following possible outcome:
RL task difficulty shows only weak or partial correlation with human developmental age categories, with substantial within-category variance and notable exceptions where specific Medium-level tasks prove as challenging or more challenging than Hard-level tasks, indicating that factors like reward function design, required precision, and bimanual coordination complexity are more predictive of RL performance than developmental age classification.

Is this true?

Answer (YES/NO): NO